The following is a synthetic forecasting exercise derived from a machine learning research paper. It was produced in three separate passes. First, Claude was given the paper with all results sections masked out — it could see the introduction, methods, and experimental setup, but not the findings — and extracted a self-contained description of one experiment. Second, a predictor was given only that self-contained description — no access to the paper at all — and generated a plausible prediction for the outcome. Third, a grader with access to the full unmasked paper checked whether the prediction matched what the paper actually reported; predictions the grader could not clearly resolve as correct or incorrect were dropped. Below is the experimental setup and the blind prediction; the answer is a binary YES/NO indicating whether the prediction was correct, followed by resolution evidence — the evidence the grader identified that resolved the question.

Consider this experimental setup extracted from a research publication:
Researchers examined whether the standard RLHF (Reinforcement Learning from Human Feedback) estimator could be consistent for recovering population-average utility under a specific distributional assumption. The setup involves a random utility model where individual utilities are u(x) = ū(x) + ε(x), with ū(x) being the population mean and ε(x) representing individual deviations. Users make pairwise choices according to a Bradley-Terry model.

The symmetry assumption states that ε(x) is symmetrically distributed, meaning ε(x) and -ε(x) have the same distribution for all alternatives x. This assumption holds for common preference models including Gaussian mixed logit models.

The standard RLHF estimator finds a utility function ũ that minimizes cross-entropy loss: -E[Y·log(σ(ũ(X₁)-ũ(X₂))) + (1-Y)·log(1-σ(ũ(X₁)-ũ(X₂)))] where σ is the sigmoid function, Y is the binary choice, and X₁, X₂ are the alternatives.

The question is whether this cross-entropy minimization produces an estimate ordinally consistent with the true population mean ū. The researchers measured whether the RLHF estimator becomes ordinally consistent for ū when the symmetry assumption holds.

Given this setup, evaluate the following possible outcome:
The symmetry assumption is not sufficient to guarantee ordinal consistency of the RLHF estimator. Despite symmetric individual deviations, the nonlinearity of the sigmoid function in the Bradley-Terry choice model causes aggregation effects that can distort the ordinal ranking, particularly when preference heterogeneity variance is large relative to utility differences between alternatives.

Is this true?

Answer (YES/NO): YES